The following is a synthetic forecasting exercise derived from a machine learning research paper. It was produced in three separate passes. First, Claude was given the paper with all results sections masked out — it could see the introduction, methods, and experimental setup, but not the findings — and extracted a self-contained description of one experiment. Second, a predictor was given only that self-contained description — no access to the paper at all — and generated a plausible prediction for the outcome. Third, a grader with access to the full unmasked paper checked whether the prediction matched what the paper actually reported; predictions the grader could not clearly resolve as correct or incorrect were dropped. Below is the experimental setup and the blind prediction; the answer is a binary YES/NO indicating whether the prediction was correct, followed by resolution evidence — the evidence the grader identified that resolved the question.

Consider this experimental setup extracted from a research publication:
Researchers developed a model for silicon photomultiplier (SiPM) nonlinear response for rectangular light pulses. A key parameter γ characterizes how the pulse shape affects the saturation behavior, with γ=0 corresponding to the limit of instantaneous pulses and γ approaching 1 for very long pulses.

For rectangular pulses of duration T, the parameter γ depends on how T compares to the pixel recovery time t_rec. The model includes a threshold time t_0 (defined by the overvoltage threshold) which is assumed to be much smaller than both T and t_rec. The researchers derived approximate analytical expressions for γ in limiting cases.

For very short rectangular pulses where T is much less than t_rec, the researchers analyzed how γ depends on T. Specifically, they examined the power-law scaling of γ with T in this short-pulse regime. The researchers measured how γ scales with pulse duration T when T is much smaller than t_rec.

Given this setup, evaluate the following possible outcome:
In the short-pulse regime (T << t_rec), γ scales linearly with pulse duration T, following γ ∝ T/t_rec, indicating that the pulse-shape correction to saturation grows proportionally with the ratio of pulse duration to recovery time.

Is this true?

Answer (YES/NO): NO